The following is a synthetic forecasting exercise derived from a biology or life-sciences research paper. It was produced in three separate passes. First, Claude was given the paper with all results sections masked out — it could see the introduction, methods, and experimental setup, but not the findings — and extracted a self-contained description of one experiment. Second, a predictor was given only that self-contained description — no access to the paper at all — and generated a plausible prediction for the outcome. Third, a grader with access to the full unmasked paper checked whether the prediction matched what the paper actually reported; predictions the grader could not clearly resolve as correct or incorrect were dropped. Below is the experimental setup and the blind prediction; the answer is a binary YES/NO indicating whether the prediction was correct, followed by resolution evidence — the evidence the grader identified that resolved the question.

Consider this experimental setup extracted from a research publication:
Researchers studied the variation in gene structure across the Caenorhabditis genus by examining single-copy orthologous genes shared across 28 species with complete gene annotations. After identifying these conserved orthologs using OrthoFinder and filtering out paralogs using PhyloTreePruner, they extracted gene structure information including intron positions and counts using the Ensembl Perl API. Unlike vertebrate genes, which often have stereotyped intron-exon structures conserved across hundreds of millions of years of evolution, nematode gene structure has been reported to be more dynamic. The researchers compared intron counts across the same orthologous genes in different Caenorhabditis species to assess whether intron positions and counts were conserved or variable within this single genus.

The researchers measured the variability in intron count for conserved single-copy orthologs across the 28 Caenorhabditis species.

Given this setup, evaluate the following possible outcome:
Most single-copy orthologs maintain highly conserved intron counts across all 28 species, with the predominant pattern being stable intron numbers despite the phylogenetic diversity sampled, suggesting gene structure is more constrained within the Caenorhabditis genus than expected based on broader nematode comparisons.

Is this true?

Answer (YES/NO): NO